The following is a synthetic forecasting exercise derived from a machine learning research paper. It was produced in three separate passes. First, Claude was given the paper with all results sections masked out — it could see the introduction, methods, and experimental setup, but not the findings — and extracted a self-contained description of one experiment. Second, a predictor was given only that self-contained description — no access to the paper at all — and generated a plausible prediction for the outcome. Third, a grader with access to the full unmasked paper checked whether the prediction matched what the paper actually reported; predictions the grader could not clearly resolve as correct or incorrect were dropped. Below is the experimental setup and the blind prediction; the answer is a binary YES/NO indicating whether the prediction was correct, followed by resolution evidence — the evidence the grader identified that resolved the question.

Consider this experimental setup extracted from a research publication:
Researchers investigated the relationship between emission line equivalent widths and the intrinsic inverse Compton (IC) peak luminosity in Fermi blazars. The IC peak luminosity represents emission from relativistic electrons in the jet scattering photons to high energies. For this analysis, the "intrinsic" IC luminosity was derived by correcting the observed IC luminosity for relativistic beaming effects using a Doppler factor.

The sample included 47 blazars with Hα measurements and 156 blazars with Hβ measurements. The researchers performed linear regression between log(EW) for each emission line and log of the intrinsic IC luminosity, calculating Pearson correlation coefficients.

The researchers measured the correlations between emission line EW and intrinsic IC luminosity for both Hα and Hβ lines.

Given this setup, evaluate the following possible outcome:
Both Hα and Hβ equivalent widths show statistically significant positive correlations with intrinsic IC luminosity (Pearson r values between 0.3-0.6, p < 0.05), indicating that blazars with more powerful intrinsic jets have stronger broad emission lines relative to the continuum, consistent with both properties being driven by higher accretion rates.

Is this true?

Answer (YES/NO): NO